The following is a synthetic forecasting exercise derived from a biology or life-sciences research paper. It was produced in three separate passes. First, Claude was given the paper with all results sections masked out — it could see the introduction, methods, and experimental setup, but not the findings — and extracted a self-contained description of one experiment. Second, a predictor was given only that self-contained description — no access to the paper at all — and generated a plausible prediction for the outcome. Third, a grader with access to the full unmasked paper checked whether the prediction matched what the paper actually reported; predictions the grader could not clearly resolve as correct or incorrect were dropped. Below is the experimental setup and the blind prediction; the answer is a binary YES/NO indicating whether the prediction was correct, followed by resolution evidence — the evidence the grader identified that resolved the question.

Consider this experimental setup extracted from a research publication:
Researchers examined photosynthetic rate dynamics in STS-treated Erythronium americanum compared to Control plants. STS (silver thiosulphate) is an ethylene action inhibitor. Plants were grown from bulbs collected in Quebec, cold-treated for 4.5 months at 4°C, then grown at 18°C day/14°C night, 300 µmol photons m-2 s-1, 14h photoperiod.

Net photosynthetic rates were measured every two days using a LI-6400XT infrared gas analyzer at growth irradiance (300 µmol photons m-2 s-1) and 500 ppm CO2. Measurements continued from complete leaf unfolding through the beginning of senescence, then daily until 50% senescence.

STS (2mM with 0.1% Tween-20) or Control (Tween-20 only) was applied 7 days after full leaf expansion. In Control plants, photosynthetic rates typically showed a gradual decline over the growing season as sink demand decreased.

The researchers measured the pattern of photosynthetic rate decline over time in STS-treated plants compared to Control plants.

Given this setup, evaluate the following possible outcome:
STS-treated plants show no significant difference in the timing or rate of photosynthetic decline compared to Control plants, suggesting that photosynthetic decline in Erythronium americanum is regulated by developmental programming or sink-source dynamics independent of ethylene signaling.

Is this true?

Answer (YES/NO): NO